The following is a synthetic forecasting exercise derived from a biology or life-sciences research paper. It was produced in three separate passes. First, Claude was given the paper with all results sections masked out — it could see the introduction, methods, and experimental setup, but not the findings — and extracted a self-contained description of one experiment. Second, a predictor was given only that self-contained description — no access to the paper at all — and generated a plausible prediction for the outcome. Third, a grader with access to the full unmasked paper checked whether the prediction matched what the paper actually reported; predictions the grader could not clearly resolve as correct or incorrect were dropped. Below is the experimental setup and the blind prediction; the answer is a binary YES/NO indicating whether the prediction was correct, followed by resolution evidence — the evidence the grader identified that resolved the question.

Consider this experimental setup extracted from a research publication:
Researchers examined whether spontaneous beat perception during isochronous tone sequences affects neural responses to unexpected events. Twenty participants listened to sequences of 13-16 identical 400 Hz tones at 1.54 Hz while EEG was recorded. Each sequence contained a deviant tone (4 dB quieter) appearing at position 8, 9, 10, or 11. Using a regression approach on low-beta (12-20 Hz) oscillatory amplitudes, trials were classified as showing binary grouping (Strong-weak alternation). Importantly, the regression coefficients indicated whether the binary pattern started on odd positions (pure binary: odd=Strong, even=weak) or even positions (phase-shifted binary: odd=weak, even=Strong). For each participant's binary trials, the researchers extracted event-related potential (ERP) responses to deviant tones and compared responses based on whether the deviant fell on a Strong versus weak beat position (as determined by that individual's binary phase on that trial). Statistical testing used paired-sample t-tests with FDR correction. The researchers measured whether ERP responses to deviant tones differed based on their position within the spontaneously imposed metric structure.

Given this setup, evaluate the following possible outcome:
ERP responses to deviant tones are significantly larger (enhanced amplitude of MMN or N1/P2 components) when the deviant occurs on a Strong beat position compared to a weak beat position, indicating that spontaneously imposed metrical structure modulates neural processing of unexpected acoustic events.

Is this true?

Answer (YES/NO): NO